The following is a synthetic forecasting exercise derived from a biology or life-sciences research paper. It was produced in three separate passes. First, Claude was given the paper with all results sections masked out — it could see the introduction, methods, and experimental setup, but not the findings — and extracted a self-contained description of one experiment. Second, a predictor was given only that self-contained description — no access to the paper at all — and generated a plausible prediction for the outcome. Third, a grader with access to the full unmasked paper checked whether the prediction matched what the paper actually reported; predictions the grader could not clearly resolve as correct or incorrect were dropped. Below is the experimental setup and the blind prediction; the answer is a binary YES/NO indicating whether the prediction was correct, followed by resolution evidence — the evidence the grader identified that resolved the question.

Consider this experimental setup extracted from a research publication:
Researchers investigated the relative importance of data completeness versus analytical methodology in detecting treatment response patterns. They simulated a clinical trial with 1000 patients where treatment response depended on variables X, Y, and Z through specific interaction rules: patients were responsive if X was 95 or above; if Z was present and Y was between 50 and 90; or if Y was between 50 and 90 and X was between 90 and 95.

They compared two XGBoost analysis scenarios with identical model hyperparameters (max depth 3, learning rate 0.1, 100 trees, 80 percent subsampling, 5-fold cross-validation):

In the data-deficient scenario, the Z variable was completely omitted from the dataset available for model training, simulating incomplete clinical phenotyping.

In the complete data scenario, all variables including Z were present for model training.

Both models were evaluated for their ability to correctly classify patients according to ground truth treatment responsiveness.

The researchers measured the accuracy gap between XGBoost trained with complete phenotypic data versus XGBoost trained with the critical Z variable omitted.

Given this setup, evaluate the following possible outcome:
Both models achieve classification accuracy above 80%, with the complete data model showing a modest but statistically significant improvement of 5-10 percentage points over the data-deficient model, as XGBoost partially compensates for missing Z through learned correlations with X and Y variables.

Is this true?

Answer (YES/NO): NO